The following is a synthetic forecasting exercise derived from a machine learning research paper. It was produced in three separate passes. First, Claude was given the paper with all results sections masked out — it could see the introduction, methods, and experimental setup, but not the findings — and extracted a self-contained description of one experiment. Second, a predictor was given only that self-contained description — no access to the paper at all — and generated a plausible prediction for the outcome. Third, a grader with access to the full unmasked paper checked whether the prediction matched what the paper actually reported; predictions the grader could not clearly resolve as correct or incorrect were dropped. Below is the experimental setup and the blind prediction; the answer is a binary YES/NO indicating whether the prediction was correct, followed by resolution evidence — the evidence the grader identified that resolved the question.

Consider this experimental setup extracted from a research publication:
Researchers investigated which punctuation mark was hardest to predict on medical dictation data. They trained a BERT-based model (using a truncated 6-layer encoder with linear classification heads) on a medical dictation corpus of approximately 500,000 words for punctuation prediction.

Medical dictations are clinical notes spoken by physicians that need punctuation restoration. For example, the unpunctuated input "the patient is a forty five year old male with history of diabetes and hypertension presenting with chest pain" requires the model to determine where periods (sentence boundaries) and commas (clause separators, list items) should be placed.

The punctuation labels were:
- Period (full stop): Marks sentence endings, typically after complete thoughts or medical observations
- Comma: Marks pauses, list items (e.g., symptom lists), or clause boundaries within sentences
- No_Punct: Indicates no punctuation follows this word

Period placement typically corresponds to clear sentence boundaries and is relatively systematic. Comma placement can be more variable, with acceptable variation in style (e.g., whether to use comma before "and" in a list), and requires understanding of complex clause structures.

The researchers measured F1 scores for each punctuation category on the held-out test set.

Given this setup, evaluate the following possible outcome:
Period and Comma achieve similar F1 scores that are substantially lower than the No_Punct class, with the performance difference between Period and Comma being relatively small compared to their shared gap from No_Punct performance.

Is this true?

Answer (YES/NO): NO